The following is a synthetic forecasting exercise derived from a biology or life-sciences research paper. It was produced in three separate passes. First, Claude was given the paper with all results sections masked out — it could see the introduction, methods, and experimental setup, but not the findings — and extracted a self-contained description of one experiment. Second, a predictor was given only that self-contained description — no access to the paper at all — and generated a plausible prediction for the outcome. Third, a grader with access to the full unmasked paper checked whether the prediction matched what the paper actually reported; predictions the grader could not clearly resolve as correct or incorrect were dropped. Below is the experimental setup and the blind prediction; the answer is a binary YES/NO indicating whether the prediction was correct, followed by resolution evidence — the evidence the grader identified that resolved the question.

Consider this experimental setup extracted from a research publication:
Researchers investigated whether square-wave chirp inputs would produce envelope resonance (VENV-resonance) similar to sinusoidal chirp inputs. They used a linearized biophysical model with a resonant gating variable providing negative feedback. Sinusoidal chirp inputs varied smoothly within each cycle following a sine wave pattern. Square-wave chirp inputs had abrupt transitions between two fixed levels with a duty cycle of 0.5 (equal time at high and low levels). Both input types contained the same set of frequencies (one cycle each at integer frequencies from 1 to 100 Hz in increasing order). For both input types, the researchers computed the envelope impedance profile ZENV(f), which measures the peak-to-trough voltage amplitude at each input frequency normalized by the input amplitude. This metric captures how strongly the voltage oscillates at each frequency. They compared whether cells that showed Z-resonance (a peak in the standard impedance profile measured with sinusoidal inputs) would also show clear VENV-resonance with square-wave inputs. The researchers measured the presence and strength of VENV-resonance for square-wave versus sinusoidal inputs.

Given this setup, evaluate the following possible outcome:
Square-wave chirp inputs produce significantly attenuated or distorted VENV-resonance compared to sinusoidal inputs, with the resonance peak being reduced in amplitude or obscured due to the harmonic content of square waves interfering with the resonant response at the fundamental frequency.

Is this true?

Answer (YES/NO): NO